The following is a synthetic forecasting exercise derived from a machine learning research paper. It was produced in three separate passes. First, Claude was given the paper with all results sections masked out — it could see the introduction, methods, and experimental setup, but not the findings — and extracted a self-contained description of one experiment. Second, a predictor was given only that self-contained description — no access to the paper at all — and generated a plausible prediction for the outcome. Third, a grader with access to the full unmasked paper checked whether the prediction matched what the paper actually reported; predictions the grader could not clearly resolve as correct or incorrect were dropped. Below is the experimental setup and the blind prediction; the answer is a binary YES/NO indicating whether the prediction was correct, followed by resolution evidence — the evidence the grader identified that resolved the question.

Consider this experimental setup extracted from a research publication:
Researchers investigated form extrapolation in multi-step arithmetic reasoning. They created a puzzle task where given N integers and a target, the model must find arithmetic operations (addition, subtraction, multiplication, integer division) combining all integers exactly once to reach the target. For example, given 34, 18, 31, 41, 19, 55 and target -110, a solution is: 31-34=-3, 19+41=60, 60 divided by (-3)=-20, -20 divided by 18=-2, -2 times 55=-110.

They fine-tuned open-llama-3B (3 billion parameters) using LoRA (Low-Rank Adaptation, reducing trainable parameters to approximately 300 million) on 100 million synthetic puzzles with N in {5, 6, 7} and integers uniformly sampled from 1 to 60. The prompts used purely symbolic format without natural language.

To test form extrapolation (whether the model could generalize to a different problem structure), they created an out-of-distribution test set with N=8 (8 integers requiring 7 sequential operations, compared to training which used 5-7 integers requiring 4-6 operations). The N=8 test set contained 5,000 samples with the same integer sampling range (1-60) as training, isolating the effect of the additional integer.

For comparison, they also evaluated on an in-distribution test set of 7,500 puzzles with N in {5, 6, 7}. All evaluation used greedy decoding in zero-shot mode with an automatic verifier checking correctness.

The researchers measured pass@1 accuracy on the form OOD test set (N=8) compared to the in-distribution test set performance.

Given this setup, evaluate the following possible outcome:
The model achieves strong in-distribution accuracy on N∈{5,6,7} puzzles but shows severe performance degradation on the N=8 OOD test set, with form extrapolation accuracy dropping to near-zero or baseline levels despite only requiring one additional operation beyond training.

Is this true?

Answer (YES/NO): NO